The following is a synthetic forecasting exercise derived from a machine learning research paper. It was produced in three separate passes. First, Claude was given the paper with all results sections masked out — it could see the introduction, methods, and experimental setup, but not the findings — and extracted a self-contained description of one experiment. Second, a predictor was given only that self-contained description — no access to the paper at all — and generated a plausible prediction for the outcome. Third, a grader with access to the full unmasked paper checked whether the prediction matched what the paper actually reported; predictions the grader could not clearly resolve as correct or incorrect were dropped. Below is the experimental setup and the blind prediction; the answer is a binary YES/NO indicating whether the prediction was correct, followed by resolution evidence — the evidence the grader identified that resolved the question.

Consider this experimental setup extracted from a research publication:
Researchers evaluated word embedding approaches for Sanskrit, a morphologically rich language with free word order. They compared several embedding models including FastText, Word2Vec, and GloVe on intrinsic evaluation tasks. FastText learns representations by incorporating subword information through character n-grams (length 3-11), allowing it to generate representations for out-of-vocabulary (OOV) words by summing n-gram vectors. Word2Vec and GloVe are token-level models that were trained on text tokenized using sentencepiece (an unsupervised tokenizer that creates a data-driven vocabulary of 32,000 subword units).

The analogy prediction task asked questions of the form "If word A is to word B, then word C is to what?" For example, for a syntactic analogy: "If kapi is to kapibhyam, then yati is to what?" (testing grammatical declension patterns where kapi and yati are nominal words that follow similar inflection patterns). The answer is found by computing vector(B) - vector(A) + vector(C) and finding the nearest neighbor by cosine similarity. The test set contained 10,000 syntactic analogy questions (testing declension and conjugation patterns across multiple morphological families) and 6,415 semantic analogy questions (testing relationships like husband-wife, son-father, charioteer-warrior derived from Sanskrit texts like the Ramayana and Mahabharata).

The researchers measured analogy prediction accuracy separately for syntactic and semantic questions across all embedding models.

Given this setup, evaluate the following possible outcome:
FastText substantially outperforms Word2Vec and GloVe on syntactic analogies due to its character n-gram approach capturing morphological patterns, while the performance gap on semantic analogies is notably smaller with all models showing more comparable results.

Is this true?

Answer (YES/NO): NO